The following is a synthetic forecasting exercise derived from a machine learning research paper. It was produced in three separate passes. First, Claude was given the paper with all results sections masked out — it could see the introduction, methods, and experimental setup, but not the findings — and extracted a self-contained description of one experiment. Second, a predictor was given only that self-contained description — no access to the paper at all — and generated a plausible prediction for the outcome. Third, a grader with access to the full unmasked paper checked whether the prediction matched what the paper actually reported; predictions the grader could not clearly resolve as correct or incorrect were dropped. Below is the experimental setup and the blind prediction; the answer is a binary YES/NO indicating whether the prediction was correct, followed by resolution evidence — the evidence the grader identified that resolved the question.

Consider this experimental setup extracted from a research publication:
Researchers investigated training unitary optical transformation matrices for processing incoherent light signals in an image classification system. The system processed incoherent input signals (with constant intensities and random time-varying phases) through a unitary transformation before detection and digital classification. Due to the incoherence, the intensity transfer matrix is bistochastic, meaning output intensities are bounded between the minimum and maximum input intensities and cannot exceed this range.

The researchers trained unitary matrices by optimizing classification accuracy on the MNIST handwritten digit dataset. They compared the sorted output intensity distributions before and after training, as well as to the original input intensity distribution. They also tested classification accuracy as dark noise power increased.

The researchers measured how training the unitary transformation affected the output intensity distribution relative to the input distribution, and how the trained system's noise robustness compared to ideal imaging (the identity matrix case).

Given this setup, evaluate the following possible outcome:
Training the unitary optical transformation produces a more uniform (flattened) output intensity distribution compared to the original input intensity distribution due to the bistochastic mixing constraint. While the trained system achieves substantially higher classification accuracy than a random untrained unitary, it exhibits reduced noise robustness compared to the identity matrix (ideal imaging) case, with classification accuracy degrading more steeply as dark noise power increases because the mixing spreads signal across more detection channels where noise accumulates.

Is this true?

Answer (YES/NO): NO